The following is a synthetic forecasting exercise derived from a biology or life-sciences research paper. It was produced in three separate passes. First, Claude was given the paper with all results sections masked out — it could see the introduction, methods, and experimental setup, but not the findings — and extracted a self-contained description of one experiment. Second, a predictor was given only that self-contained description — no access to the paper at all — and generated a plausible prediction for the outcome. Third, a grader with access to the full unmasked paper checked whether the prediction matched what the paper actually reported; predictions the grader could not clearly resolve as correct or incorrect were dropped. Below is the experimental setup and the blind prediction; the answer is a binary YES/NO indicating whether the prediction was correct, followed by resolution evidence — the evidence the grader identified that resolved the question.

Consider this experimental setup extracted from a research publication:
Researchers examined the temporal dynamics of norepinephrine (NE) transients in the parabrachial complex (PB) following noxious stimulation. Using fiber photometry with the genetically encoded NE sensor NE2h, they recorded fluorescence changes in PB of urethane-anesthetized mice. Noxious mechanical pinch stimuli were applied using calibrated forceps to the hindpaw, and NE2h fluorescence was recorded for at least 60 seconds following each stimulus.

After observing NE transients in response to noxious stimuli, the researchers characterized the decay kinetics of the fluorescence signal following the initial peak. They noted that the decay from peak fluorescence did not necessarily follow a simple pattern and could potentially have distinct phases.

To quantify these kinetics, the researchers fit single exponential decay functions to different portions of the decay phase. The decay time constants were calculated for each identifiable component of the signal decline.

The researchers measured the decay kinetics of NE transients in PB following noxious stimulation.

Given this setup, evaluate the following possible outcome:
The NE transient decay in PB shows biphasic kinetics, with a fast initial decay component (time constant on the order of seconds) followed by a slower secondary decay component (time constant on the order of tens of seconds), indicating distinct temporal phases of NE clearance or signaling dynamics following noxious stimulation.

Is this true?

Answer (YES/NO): YES